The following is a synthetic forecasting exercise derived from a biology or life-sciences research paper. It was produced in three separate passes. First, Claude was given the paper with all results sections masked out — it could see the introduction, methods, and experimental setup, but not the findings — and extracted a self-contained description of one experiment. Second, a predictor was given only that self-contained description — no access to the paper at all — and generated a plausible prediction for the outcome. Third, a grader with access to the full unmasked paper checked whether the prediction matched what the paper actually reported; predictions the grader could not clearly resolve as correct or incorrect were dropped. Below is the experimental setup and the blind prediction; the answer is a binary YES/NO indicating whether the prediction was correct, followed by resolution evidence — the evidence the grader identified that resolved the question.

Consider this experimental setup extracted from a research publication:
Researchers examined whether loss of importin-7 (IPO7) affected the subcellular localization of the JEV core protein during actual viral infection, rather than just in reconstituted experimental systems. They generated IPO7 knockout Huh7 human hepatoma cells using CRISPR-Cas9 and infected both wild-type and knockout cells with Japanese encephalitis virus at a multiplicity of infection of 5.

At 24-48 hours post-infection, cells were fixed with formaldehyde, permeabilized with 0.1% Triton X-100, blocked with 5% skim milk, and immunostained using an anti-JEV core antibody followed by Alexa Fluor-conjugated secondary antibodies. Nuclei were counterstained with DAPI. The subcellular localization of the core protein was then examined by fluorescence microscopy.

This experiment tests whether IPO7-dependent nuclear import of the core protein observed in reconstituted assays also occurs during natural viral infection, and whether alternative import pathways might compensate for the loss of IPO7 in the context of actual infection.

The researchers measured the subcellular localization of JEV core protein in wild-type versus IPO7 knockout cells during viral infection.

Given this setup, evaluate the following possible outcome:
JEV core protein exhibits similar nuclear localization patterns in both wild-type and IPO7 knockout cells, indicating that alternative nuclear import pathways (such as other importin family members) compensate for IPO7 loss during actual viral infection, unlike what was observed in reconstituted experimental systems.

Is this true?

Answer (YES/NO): NO